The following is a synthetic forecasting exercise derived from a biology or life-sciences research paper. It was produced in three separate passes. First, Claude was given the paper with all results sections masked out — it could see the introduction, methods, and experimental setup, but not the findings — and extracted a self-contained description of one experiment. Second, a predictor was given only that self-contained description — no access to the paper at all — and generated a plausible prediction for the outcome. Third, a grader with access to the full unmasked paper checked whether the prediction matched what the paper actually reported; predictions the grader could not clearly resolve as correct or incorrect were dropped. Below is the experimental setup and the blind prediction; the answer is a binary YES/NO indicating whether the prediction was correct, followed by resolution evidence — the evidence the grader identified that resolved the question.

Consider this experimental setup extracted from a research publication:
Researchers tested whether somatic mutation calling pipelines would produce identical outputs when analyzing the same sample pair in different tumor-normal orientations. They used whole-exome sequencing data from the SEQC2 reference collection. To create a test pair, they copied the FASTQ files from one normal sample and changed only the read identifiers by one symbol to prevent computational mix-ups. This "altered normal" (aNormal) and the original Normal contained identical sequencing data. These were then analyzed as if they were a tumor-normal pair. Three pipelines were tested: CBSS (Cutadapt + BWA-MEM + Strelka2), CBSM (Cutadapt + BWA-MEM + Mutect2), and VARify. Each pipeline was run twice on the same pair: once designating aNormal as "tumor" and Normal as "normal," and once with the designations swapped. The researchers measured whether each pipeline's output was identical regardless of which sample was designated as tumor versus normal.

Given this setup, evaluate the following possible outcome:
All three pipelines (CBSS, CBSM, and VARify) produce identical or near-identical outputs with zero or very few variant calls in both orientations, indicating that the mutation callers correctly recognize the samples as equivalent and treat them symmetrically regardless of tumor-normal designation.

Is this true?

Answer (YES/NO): NO